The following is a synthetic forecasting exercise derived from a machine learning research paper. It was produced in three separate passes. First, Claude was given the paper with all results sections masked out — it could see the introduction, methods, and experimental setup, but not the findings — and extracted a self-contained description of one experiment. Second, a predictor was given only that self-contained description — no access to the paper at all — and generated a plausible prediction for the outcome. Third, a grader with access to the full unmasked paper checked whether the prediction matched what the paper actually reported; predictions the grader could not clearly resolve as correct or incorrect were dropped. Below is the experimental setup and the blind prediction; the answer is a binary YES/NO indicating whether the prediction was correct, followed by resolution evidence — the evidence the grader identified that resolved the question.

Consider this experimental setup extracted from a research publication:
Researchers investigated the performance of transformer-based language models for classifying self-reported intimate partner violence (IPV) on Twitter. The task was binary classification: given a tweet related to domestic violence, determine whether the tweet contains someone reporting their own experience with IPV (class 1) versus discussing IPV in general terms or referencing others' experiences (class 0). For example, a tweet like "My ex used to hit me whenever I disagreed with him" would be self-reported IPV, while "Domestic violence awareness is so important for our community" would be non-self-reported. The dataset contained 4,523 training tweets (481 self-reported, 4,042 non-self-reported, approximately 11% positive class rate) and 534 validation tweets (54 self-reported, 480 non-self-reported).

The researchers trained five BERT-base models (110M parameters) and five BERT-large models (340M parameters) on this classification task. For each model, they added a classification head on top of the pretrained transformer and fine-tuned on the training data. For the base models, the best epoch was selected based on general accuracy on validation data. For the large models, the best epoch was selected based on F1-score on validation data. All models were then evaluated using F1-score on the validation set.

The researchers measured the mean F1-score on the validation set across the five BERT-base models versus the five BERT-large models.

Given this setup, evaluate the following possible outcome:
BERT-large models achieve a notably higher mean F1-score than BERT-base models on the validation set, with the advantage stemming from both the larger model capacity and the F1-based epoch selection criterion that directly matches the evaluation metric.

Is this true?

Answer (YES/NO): NO